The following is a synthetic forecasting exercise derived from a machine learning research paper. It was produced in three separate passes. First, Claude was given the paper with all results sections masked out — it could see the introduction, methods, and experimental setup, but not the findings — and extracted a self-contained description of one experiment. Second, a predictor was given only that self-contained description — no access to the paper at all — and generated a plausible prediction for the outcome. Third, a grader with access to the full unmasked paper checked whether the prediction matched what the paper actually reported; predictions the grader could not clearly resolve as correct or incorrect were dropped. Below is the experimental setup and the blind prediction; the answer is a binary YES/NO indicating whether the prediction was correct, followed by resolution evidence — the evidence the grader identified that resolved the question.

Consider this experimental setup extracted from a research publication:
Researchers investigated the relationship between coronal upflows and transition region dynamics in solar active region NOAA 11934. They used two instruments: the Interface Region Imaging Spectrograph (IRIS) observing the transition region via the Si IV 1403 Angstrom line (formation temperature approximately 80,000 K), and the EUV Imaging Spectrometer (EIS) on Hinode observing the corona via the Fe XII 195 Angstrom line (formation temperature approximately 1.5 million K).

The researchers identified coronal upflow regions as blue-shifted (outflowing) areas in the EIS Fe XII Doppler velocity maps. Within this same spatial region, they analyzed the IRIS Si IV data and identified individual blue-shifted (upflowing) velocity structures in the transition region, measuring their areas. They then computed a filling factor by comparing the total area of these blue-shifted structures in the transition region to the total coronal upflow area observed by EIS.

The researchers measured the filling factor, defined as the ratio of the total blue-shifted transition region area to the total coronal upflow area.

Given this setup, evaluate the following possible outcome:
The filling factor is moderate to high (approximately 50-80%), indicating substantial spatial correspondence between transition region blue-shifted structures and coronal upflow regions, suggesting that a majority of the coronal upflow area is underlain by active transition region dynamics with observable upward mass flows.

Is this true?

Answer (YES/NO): NO